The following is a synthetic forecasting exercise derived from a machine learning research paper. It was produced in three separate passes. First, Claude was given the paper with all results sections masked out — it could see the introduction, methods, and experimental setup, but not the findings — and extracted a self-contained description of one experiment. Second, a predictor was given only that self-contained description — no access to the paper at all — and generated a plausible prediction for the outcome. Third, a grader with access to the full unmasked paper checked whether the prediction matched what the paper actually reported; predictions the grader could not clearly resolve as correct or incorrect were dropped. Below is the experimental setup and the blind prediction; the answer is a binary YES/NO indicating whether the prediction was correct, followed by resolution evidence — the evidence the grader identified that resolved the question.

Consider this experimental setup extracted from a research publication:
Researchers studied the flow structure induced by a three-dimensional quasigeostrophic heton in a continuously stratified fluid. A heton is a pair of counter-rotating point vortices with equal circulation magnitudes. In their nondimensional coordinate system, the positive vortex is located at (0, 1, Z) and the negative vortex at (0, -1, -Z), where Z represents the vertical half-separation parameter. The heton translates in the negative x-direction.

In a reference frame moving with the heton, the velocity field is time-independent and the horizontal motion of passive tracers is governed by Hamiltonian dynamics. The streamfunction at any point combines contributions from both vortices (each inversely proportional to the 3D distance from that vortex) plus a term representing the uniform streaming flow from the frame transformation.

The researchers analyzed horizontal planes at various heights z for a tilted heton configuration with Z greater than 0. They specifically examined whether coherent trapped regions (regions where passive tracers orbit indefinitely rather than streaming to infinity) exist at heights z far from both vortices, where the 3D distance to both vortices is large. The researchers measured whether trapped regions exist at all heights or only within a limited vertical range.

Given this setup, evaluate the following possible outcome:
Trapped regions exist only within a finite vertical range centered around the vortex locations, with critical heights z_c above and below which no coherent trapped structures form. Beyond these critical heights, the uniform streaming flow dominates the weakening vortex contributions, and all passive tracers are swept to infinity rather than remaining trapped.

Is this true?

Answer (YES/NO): YES